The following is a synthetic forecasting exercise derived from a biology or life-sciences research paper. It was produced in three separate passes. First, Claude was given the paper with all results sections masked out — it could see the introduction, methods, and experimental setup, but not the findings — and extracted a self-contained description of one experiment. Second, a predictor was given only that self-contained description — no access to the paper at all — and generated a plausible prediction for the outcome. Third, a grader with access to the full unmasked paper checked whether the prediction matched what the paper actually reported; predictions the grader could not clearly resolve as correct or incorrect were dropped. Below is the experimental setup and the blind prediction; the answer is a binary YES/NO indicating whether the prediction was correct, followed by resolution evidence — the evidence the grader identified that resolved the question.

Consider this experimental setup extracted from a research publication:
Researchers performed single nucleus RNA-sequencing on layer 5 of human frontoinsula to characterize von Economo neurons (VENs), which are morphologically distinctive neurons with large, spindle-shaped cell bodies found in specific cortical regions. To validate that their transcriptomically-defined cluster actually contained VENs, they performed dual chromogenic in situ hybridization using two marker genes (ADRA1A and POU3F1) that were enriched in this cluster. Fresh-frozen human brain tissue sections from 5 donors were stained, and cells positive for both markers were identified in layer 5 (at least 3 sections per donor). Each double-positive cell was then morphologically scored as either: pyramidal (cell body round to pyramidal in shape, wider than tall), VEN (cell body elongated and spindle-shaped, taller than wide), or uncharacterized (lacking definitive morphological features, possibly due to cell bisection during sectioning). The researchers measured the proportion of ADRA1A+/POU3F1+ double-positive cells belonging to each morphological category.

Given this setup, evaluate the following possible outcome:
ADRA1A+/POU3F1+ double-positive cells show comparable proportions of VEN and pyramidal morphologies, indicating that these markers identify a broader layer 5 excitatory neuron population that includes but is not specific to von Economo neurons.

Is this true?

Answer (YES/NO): NO